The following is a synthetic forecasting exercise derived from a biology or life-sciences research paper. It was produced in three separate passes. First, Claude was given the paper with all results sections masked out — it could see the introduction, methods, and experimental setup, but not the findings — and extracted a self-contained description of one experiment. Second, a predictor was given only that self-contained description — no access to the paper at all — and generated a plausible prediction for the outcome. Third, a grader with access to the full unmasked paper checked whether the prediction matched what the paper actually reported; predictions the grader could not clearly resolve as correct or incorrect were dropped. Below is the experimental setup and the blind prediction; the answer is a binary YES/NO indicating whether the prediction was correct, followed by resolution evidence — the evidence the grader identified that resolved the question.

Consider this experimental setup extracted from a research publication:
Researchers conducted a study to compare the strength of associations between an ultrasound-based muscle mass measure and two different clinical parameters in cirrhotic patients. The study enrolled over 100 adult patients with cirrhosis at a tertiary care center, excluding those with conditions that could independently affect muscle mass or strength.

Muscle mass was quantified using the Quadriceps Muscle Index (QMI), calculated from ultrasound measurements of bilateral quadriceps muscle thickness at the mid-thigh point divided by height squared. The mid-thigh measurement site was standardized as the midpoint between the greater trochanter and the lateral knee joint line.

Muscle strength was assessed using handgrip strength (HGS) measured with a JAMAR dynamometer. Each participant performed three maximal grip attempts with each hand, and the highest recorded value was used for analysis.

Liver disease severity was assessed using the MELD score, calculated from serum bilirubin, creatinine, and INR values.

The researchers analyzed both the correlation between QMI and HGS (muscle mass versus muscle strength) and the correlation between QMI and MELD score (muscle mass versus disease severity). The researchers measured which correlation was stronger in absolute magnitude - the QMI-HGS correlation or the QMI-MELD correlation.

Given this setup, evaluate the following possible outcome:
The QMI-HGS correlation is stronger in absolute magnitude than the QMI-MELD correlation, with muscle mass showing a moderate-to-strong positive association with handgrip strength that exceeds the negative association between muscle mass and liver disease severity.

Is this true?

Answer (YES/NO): YES